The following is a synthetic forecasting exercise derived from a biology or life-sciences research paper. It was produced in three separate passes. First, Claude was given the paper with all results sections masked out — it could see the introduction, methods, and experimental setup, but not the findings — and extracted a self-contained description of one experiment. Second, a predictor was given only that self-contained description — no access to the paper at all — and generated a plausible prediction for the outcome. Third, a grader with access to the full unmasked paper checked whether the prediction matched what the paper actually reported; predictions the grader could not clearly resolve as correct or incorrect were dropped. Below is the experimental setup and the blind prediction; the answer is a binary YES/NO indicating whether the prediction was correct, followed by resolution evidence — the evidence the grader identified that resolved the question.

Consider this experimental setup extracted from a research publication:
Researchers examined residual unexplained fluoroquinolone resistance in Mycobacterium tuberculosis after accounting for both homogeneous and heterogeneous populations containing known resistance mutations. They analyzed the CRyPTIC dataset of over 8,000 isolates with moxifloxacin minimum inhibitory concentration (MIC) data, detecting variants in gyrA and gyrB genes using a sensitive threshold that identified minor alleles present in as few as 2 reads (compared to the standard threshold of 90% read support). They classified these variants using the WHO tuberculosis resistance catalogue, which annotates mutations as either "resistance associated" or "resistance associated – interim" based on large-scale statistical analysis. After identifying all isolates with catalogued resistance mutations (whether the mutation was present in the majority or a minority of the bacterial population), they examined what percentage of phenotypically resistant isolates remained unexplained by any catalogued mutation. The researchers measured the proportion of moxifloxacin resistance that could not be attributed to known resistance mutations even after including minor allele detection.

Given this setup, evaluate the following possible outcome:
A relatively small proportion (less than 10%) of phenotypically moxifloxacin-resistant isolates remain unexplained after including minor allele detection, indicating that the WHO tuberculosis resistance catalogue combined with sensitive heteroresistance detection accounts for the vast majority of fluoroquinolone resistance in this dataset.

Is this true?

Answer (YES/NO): YES